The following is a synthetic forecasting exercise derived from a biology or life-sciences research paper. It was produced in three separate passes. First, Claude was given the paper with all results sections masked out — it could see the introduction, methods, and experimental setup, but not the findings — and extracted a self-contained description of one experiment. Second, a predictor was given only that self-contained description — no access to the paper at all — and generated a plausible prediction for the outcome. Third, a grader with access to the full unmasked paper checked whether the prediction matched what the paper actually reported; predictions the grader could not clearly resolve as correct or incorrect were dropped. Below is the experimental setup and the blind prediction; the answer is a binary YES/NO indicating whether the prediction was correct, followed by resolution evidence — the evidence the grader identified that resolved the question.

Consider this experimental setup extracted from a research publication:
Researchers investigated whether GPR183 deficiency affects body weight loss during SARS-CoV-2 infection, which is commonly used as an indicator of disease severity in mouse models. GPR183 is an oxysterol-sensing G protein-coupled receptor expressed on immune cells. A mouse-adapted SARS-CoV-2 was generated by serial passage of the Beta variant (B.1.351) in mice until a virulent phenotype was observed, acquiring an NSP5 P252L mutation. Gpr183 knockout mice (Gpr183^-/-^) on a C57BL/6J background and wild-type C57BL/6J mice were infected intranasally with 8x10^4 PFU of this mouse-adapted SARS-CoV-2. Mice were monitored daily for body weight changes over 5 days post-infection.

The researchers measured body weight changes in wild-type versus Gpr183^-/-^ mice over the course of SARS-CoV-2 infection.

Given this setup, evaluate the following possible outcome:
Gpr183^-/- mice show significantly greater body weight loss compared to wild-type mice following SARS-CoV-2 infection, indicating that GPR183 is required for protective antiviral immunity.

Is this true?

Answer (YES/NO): NO